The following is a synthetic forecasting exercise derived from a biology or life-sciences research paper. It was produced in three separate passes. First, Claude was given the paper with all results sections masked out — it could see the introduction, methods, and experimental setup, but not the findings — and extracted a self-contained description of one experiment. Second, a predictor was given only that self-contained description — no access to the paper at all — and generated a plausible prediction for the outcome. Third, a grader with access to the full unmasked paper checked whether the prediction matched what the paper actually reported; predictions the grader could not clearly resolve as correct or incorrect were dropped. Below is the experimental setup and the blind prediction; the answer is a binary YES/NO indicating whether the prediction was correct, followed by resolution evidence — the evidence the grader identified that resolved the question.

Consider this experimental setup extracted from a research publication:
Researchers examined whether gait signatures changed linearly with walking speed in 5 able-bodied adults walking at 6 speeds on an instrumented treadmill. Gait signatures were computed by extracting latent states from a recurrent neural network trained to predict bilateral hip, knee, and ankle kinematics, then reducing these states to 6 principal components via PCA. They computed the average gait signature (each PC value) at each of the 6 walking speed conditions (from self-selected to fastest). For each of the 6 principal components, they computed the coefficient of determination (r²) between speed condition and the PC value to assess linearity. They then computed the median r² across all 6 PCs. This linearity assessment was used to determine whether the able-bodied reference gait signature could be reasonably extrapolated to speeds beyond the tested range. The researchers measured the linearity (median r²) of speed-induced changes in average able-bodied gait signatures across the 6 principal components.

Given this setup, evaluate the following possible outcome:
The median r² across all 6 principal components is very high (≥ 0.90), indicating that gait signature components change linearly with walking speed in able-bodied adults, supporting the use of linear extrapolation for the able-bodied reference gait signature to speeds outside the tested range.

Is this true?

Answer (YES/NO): NO